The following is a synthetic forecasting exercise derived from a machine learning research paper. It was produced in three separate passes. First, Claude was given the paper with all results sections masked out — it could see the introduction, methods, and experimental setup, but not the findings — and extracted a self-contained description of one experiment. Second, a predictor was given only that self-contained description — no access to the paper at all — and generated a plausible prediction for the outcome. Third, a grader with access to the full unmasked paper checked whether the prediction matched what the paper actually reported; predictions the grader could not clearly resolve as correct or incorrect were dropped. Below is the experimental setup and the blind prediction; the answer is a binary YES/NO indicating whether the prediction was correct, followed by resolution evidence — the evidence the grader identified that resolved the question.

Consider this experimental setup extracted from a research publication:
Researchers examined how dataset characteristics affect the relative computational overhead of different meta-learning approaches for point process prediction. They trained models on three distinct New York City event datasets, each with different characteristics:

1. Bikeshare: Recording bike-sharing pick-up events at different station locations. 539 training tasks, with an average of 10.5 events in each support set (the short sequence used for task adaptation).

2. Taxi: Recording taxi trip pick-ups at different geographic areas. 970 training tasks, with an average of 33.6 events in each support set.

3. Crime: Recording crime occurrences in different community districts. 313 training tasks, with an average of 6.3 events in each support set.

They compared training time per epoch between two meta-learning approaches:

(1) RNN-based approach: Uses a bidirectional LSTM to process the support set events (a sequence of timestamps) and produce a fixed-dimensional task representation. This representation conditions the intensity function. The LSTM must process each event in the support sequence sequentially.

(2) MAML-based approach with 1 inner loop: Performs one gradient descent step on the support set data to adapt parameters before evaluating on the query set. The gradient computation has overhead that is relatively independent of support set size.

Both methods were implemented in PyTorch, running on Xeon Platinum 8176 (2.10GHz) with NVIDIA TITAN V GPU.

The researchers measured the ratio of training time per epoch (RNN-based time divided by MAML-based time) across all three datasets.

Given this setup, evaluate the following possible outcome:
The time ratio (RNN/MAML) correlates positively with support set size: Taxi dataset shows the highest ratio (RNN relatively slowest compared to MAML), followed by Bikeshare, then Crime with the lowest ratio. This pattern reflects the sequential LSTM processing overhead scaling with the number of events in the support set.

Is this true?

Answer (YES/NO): YES